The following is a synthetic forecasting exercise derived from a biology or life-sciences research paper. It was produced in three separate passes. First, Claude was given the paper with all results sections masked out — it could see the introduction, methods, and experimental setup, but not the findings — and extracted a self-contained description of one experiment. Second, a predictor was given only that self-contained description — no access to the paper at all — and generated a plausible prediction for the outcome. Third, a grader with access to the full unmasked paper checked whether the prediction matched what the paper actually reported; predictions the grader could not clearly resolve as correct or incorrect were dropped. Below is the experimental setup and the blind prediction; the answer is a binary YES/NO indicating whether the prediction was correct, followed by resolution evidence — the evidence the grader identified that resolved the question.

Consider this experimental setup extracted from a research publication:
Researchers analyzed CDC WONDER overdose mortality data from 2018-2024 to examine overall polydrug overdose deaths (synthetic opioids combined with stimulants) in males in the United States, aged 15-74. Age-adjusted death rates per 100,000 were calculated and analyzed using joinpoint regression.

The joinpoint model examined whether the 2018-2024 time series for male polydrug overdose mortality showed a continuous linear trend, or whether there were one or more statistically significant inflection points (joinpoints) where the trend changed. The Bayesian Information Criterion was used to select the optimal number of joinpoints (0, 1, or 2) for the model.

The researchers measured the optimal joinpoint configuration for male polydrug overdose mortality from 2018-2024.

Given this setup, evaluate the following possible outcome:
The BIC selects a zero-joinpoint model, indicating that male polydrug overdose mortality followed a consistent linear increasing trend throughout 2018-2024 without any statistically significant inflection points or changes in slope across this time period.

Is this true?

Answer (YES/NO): NO